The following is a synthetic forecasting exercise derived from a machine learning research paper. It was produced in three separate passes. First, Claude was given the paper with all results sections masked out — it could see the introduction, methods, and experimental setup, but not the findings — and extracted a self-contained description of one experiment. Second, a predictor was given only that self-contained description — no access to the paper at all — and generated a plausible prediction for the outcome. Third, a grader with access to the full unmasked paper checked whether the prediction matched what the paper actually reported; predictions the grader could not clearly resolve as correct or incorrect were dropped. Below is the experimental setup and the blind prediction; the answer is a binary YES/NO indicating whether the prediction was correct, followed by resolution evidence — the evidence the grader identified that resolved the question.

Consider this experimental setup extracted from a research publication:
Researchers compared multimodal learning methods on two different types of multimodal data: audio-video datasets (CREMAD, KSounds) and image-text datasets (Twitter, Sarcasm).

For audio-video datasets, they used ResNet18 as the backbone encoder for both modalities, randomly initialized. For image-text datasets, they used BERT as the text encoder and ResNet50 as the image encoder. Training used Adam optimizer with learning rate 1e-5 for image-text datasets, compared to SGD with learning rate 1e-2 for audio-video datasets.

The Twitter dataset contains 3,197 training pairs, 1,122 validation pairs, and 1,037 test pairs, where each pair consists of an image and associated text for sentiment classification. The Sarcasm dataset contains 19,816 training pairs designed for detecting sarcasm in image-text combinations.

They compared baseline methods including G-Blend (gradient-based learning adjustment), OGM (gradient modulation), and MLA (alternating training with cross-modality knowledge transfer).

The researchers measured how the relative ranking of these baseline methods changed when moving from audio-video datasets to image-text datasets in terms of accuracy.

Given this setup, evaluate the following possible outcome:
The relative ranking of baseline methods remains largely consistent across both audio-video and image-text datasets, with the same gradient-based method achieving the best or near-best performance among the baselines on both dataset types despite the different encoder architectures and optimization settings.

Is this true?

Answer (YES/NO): NO